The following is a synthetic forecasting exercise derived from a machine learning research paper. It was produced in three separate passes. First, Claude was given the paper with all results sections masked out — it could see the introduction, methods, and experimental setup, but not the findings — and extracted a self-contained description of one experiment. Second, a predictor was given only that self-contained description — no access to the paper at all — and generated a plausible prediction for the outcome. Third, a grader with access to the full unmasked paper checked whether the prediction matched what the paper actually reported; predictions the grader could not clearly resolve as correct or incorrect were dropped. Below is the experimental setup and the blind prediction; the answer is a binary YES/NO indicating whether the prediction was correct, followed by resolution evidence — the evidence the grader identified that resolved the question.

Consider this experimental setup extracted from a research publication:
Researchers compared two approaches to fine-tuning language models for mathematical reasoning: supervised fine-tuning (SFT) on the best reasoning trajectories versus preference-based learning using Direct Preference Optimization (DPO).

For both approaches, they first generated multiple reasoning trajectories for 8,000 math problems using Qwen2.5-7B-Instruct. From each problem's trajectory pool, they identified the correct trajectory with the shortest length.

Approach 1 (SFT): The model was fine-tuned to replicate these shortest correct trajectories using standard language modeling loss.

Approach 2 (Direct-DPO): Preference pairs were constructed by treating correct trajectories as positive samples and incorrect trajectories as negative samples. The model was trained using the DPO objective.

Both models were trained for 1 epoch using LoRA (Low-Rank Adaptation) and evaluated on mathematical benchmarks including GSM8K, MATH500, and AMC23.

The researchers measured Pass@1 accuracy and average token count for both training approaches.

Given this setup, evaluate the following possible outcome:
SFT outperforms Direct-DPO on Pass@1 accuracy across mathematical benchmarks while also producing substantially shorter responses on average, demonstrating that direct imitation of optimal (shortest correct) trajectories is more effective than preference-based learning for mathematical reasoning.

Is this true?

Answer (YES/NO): NO